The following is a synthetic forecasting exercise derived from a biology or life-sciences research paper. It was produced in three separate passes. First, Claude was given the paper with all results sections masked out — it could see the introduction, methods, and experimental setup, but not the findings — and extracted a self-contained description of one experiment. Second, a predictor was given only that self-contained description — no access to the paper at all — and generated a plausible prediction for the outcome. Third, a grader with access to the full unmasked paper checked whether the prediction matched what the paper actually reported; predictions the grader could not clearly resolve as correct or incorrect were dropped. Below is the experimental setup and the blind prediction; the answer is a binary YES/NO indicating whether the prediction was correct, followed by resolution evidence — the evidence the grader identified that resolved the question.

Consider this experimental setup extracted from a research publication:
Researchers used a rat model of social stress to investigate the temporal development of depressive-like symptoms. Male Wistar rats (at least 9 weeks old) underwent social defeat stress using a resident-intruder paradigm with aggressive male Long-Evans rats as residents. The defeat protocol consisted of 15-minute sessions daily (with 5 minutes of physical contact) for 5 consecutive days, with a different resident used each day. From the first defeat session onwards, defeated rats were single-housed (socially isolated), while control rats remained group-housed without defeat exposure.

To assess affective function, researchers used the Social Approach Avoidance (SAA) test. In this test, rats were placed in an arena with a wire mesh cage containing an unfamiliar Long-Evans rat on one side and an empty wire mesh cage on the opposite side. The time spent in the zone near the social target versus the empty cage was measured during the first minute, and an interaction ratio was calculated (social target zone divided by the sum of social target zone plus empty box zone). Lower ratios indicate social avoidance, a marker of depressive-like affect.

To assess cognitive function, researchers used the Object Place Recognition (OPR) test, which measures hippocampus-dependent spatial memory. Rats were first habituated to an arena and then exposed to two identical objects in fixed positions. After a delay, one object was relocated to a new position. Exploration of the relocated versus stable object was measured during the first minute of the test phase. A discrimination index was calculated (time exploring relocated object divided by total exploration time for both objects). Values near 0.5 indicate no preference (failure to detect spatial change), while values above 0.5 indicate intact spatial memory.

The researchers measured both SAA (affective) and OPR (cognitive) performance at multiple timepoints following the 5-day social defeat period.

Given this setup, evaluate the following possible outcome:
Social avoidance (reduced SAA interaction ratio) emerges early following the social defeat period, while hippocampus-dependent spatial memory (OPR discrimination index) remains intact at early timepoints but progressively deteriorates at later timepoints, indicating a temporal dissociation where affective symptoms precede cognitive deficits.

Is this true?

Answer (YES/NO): NO